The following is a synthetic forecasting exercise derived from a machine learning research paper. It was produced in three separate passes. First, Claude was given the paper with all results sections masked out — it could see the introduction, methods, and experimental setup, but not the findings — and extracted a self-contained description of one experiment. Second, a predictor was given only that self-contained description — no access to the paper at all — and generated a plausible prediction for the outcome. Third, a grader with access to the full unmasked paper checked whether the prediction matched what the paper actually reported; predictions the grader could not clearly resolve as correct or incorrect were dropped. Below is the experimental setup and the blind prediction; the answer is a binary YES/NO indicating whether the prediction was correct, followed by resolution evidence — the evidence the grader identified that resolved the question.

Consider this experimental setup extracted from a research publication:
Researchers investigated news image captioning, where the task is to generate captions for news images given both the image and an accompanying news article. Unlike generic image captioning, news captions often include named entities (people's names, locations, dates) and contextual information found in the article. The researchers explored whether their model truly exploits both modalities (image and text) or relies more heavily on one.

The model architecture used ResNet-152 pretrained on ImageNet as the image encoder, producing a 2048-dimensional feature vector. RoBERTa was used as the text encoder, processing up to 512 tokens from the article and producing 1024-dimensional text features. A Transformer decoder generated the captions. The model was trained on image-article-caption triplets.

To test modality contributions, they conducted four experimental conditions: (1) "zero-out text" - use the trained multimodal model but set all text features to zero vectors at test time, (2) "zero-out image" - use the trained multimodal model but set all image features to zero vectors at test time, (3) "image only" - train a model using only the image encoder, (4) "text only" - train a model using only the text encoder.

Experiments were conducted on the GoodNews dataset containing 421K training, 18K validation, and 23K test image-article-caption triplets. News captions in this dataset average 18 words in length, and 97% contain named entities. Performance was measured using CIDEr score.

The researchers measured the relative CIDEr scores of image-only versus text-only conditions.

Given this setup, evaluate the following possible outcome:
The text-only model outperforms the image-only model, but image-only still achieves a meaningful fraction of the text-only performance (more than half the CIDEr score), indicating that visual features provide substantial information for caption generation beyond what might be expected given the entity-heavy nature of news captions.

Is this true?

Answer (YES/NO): NO